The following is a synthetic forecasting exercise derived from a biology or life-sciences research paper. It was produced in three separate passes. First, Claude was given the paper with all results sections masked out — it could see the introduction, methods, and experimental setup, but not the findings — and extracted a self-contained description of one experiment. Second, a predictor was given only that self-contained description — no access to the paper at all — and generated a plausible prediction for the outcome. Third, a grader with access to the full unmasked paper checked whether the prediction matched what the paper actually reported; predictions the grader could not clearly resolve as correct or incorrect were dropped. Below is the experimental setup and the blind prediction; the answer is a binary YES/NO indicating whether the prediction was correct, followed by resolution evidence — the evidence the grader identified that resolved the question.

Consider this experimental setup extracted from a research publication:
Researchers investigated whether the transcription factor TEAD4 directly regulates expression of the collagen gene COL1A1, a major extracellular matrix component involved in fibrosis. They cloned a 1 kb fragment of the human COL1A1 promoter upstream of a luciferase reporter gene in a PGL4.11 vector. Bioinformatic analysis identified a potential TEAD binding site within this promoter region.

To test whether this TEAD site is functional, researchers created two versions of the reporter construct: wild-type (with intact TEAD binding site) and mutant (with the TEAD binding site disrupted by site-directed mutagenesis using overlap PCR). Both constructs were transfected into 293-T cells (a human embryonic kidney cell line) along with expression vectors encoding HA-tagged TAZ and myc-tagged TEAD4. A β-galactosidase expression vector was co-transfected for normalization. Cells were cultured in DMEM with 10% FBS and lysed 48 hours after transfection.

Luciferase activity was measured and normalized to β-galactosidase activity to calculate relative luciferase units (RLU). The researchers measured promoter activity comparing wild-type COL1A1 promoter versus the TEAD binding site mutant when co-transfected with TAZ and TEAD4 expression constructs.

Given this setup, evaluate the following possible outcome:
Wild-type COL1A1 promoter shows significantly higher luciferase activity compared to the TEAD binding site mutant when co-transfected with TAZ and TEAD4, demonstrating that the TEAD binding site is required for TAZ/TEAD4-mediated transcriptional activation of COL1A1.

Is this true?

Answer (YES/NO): NO